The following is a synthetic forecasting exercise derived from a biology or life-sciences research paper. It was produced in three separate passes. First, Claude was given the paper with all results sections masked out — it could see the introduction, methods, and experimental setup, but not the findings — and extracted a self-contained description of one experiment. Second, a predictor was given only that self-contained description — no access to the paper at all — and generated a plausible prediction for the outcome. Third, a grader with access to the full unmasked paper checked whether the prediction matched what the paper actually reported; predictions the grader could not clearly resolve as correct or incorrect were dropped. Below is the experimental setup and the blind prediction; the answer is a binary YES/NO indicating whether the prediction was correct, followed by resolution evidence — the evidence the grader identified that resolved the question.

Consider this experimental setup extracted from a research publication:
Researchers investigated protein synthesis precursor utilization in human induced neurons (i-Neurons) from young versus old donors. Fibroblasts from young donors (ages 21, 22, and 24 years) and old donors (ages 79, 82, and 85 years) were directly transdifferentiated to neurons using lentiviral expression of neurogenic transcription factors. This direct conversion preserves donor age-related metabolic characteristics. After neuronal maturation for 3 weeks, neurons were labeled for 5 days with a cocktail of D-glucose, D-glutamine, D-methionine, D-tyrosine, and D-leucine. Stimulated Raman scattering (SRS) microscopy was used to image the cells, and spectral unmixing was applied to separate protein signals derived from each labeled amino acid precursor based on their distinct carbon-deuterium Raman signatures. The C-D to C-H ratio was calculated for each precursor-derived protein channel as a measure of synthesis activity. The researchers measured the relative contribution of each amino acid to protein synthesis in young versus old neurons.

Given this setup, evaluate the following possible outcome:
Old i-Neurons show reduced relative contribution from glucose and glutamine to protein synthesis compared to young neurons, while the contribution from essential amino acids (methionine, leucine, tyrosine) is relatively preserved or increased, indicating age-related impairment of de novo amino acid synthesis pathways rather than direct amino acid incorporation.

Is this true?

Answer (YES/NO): NO